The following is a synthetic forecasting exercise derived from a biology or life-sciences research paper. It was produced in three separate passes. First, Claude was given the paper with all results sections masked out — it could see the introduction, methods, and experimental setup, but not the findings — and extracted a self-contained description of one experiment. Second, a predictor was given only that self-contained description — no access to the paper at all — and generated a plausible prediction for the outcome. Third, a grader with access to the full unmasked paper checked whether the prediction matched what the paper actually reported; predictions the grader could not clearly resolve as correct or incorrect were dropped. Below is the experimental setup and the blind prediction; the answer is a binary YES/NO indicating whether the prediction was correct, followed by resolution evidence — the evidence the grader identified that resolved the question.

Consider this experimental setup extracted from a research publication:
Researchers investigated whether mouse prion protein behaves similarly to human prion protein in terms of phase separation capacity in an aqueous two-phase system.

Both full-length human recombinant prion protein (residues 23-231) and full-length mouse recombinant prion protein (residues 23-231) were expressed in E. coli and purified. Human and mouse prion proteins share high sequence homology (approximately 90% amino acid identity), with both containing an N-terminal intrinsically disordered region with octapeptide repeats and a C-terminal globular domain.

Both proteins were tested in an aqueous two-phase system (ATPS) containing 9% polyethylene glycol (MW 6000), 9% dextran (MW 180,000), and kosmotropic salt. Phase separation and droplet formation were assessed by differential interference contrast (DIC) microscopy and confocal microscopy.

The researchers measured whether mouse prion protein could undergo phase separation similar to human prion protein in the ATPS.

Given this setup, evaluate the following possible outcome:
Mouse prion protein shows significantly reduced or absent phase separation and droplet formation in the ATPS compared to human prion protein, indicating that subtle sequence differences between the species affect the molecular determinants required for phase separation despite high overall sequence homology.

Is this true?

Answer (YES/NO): NO